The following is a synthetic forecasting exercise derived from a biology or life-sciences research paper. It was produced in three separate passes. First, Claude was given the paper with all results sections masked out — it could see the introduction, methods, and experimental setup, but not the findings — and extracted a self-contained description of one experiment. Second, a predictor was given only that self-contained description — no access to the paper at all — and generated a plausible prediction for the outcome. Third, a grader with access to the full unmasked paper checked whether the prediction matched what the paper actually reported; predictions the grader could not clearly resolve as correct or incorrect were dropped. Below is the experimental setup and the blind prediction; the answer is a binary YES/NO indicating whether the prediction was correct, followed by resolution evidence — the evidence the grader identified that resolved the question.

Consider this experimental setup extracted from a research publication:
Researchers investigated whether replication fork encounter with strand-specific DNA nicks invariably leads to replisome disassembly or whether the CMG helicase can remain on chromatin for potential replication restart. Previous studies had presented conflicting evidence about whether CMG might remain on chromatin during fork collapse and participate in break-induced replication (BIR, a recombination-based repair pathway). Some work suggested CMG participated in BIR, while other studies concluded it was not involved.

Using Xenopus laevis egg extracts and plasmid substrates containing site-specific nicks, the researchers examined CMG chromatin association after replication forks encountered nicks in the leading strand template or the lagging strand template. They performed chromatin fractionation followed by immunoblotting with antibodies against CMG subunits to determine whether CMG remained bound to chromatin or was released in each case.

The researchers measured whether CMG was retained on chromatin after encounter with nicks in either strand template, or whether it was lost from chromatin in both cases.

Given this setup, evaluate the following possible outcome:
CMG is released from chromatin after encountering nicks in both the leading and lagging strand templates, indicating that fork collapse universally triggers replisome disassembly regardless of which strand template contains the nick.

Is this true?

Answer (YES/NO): YES